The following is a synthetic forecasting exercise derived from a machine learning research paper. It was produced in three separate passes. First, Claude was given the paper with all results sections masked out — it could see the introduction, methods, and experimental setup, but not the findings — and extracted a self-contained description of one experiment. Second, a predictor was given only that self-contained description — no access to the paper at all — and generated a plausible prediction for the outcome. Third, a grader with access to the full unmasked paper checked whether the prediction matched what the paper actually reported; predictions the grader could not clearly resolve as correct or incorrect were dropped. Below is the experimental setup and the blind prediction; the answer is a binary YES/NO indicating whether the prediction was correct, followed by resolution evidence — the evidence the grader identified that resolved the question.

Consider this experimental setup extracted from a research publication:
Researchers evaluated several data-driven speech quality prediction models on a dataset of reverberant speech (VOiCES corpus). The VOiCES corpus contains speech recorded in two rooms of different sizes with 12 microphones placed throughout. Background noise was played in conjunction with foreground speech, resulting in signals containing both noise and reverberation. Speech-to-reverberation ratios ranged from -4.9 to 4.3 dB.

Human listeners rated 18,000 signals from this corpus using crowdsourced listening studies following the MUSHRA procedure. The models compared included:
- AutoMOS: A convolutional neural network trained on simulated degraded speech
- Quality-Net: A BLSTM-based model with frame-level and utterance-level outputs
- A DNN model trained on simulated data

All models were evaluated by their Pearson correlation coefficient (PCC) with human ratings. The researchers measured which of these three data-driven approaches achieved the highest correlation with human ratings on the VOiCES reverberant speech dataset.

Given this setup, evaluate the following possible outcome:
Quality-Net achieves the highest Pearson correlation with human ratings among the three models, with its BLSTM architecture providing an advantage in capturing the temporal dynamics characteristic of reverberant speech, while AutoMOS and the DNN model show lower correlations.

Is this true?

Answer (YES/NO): NO